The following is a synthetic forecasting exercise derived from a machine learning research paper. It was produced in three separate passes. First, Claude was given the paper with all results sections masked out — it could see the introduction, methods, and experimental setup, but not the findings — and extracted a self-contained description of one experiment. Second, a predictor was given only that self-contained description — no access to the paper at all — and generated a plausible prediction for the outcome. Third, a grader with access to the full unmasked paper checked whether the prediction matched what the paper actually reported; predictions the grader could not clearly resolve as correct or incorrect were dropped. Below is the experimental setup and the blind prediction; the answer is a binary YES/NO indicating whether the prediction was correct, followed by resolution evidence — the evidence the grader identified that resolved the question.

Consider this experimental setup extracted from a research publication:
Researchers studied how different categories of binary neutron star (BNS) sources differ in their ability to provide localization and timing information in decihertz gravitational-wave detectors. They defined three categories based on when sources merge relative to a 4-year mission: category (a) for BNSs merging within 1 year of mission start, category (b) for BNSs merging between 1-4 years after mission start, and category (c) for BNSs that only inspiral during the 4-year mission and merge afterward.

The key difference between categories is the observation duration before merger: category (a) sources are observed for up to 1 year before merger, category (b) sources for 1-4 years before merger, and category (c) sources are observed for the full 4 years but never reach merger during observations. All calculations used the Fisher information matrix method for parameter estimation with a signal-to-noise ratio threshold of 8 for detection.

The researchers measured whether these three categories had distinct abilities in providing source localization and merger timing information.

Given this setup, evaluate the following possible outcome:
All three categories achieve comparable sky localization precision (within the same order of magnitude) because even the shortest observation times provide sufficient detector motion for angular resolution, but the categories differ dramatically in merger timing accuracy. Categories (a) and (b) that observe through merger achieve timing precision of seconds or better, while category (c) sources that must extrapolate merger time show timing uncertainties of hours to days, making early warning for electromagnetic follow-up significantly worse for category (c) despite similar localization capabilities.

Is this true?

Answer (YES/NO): NO